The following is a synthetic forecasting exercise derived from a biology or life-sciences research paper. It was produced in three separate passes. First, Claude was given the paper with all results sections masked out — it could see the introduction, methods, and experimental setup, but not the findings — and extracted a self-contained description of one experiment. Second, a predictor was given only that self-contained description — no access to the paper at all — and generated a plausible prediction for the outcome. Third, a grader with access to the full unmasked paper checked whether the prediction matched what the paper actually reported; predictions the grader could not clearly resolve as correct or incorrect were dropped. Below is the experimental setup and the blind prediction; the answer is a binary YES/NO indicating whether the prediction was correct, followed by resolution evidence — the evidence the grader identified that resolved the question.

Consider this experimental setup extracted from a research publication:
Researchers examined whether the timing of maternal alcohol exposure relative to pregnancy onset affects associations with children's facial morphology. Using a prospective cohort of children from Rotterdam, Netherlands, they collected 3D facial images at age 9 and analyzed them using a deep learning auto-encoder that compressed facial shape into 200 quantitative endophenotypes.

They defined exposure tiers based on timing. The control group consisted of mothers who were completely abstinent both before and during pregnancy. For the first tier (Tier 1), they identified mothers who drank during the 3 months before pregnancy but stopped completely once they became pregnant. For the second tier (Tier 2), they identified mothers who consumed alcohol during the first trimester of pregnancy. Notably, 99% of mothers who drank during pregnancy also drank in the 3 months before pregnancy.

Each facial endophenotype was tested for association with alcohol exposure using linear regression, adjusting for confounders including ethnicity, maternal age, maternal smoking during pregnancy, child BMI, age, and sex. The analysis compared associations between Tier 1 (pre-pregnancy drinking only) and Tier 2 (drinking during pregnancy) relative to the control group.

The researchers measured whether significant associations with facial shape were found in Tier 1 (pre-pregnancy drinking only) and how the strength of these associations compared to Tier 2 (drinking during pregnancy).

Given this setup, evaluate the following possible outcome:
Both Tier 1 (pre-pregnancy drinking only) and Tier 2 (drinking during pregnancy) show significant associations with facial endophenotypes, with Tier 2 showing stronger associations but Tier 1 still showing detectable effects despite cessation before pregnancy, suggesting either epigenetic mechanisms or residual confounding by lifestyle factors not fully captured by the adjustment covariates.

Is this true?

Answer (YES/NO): YES